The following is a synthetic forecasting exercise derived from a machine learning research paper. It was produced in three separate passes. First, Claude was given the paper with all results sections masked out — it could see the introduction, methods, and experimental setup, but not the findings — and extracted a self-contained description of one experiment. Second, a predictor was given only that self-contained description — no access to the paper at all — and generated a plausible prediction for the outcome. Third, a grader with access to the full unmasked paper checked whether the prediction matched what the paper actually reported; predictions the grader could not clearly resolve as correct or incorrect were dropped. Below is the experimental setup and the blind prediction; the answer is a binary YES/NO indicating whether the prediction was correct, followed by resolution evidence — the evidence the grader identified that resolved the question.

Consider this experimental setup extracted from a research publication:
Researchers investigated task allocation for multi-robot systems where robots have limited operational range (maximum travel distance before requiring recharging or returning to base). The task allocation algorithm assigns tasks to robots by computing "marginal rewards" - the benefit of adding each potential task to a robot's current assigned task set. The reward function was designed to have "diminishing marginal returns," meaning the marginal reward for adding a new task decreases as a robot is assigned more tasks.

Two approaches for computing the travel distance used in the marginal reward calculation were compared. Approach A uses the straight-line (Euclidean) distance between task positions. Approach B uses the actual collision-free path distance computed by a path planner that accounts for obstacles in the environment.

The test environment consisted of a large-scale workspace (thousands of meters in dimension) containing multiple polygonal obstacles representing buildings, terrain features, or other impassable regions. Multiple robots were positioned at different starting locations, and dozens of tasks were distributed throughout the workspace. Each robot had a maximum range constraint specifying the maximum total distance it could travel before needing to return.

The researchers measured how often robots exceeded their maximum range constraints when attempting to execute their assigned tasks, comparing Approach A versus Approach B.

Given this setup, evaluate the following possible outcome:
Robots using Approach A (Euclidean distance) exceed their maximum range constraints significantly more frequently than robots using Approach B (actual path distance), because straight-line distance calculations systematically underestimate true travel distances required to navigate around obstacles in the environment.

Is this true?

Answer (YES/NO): YES